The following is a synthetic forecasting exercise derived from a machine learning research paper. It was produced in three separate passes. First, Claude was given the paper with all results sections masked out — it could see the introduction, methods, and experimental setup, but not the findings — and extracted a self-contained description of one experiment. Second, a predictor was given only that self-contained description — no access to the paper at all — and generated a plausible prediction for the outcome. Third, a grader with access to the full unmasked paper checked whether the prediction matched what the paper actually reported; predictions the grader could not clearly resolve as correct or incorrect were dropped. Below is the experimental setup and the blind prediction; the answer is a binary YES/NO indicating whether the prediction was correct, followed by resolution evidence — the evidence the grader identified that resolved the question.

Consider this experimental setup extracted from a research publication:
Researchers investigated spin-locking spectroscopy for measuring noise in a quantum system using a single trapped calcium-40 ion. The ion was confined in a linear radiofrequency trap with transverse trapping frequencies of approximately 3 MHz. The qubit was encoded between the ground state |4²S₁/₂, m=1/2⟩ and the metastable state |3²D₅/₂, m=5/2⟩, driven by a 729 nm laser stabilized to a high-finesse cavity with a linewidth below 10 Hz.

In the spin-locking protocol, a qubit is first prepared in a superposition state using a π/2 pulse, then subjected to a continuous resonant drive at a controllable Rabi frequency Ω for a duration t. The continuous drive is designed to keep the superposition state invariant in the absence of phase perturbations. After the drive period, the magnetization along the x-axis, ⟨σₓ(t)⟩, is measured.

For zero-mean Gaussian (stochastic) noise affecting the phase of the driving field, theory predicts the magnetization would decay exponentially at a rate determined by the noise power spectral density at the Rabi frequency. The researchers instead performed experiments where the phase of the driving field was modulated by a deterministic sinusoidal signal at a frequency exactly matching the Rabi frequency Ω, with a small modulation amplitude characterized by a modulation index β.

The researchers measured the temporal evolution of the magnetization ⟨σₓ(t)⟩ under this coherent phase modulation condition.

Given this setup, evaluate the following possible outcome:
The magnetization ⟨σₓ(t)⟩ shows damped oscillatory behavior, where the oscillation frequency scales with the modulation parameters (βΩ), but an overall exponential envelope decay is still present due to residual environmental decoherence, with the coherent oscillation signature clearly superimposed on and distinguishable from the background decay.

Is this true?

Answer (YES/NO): YES